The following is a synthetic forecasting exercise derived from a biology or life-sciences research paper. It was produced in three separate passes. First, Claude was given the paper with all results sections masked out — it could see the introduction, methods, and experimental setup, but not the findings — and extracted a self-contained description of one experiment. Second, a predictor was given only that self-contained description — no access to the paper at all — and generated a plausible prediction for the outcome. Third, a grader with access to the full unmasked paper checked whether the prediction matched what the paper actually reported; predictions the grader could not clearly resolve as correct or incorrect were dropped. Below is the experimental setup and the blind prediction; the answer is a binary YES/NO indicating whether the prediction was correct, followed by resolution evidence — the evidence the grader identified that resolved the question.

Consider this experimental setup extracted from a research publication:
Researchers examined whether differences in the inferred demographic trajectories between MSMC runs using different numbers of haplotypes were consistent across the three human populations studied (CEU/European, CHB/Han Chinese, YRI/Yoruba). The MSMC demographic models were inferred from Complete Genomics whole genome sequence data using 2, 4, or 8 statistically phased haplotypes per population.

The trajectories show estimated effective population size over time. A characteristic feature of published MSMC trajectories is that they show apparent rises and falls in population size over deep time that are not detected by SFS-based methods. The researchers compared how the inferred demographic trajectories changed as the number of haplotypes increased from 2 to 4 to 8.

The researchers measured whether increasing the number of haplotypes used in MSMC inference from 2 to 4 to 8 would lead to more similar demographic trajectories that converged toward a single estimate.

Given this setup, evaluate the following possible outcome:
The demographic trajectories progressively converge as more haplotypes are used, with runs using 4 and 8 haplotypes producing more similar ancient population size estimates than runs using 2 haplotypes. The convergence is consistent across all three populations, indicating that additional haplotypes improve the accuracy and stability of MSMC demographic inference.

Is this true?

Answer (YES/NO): NO